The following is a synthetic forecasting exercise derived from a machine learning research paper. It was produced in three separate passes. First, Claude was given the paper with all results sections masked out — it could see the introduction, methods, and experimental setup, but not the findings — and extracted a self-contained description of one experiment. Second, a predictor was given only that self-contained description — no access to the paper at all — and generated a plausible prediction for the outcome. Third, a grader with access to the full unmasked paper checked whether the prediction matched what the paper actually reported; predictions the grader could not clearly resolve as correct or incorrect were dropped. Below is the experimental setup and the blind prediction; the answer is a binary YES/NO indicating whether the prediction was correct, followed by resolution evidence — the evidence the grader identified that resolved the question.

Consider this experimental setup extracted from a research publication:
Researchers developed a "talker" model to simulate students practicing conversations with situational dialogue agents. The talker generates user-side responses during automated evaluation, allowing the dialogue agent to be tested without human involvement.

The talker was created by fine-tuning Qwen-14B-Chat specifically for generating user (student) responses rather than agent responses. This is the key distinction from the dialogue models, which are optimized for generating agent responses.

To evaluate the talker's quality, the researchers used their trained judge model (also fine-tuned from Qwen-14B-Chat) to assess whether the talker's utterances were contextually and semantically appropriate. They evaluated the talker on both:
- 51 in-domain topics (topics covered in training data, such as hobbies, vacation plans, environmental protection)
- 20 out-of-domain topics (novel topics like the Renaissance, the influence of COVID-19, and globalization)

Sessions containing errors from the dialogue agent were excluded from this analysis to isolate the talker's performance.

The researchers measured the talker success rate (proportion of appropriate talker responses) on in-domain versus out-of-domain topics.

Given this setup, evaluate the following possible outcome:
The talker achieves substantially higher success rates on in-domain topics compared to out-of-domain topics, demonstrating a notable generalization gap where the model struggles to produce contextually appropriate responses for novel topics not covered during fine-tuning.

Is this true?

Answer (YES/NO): NO